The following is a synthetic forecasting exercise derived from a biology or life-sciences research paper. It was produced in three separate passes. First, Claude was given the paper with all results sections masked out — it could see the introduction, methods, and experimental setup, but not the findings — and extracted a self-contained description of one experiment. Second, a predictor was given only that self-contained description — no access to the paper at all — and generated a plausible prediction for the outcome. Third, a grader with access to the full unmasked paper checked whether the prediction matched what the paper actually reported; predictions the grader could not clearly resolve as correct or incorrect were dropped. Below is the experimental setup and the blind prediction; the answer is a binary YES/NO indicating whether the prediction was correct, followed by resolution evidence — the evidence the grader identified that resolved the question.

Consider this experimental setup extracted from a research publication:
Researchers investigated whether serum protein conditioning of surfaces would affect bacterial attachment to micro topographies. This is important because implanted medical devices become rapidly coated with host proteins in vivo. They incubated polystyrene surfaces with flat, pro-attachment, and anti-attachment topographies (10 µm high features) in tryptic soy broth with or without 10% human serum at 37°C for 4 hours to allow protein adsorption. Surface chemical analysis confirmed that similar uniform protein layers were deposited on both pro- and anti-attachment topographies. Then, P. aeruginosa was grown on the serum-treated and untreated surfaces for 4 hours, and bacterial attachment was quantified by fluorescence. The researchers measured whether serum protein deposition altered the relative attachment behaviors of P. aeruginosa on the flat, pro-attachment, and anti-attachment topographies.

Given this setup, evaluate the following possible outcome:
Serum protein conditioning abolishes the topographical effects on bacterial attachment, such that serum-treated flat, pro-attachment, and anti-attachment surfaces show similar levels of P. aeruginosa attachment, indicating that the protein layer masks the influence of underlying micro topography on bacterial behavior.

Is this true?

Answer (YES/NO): NO